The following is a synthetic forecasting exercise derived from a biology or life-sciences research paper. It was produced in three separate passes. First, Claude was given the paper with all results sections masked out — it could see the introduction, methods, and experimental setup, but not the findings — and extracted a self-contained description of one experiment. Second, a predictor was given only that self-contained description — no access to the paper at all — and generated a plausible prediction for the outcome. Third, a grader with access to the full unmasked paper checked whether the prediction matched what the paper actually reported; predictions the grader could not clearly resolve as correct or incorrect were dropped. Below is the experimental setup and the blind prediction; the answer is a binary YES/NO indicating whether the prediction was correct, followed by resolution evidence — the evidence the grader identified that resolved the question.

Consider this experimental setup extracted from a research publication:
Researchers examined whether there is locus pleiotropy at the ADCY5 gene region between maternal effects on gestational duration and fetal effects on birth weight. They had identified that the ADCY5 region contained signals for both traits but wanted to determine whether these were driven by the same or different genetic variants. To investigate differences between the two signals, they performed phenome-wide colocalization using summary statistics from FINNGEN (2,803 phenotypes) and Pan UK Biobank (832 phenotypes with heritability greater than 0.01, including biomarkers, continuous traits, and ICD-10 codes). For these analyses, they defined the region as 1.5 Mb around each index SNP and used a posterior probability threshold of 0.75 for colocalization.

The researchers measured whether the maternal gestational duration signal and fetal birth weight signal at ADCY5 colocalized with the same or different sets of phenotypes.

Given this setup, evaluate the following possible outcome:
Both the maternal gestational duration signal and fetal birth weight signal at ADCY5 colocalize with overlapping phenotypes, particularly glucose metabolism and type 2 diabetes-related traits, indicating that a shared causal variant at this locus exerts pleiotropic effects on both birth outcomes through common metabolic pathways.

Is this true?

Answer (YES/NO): NO